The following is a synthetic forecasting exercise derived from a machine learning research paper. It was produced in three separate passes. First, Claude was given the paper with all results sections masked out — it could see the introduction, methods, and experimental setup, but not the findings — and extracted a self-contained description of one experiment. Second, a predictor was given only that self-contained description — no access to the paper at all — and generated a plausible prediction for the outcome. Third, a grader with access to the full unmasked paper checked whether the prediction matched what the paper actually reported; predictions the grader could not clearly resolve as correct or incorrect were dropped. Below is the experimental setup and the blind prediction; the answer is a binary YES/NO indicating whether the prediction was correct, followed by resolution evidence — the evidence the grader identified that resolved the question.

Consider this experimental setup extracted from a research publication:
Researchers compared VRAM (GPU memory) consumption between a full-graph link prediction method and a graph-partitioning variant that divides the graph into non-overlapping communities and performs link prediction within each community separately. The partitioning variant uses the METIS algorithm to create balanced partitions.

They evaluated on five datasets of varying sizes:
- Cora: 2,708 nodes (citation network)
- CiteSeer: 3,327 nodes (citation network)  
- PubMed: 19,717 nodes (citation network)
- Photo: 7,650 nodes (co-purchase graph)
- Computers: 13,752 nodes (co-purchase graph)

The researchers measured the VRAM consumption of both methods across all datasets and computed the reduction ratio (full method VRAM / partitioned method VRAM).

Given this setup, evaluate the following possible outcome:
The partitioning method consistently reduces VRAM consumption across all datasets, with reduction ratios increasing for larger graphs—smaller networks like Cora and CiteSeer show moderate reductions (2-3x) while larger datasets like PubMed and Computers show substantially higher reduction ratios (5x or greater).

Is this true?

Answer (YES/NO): NO